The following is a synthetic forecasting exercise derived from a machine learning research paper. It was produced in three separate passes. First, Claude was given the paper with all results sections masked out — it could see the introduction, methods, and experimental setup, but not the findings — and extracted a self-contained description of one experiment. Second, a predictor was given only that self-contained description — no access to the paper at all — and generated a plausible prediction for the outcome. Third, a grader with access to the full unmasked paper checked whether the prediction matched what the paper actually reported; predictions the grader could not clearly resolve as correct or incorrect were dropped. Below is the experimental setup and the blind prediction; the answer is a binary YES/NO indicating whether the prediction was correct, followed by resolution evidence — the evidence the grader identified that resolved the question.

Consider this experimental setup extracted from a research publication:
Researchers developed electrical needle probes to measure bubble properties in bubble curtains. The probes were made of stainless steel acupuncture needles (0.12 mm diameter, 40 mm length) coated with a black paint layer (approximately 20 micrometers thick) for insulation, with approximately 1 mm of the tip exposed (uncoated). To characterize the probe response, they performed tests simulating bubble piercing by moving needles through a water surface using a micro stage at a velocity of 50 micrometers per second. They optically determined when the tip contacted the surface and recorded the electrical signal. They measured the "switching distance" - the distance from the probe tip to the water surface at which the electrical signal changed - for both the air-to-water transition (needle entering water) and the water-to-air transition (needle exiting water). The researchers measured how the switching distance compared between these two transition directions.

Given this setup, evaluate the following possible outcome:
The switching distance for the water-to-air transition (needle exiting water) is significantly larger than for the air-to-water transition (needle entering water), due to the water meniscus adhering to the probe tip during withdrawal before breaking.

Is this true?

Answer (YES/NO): YES